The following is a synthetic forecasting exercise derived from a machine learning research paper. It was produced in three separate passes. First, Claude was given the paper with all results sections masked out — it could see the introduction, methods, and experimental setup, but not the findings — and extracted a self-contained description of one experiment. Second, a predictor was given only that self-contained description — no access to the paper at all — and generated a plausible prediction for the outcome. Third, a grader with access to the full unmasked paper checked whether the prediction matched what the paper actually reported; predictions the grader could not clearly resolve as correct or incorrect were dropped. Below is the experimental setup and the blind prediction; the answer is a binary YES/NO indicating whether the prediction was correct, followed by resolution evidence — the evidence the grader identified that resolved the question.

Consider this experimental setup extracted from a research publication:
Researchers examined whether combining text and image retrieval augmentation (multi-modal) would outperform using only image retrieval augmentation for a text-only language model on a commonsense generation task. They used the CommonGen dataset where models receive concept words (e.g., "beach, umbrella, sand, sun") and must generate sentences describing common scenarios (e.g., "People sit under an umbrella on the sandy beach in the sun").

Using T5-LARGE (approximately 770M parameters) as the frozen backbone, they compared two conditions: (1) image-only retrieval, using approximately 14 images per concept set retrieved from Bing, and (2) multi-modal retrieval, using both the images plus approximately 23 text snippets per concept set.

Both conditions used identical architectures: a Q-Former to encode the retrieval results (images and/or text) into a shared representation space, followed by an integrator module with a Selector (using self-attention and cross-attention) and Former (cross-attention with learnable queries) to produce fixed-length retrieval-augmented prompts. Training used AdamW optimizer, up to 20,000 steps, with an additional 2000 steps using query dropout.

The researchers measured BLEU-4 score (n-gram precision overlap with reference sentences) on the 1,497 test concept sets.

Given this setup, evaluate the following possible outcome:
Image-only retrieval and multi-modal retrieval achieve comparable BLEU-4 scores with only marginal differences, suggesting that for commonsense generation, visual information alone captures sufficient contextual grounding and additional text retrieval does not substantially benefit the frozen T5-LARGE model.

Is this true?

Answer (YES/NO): YES